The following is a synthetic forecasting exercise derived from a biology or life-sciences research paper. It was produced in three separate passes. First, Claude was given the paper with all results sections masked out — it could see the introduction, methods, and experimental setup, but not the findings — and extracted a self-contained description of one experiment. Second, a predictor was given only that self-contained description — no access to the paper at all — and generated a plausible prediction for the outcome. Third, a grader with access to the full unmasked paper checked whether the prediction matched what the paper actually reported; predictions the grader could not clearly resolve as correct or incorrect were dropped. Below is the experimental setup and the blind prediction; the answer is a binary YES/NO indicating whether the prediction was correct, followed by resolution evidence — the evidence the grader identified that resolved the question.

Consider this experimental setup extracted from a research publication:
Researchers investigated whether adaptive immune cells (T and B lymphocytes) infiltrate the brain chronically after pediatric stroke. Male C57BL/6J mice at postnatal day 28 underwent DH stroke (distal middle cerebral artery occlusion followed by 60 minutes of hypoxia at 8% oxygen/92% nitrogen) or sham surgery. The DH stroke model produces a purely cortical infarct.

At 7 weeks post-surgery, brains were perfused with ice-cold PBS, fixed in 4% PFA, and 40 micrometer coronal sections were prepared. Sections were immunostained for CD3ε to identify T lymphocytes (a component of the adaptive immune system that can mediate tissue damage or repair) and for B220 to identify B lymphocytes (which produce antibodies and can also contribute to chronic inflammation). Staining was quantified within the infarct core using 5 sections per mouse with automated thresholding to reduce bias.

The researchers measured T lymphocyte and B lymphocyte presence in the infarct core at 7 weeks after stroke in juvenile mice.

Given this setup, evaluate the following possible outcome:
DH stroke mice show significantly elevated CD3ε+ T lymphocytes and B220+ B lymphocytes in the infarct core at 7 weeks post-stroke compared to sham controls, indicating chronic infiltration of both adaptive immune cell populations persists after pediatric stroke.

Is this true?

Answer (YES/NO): YES